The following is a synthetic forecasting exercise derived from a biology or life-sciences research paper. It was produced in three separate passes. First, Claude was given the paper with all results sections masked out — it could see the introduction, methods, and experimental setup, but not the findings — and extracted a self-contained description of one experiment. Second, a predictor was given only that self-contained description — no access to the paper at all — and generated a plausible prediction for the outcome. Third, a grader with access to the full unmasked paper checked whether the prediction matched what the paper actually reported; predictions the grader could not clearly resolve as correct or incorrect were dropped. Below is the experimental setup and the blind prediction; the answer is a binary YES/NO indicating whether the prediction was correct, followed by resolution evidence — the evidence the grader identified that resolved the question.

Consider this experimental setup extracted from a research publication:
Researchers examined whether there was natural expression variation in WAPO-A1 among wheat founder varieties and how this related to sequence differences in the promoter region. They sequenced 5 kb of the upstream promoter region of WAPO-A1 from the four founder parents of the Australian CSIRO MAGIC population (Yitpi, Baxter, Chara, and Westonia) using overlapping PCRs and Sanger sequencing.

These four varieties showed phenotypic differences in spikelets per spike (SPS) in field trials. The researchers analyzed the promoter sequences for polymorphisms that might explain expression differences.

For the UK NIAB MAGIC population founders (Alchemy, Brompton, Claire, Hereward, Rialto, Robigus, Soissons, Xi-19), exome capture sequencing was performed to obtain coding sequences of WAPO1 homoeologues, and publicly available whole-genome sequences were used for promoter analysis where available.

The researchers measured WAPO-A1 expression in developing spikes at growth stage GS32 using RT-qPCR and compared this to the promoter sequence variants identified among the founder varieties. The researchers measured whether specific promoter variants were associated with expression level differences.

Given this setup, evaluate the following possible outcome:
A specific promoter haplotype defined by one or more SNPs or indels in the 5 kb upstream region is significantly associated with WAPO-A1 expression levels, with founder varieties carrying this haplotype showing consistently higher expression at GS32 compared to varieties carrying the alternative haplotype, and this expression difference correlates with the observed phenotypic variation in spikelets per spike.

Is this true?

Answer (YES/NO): YES